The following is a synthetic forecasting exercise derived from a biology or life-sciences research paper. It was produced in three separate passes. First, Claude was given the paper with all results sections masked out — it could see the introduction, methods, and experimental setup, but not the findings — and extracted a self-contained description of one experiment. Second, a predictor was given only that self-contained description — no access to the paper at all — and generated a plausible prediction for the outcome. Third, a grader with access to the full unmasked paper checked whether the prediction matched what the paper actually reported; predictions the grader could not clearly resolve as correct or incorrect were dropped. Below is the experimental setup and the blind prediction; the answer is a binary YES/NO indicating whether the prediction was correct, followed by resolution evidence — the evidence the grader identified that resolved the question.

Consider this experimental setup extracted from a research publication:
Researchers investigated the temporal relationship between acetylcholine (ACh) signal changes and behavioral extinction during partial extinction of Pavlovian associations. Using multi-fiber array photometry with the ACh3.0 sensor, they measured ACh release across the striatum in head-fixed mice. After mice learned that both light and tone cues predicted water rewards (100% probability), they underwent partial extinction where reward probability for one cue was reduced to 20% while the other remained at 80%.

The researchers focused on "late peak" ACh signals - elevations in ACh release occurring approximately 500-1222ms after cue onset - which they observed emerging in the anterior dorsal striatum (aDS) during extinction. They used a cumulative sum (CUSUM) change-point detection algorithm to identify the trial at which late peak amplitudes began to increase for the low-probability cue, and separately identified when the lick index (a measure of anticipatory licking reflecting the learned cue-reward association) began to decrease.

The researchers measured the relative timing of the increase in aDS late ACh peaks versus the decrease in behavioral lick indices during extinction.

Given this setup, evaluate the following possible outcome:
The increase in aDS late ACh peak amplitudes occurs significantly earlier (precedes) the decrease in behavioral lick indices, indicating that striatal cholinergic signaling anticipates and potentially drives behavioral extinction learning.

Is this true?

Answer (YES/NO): YES